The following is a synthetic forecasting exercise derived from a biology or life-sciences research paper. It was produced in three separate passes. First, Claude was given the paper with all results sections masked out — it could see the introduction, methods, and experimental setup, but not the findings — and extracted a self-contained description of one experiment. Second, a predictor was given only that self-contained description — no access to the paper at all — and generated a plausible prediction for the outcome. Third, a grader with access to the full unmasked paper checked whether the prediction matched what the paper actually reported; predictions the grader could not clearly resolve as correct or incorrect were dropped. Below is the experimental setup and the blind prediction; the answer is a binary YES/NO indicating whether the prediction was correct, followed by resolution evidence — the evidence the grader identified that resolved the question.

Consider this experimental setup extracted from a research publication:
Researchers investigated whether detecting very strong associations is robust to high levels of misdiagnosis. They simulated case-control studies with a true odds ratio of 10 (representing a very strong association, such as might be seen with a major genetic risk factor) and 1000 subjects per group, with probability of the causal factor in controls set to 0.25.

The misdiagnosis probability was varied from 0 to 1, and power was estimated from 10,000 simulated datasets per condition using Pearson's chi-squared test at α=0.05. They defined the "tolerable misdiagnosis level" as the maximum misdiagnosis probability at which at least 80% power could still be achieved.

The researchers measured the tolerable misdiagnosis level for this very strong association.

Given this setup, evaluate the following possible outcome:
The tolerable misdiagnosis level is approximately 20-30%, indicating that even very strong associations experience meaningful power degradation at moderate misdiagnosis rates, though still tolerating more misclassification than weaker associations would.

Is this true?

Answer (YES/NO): NO